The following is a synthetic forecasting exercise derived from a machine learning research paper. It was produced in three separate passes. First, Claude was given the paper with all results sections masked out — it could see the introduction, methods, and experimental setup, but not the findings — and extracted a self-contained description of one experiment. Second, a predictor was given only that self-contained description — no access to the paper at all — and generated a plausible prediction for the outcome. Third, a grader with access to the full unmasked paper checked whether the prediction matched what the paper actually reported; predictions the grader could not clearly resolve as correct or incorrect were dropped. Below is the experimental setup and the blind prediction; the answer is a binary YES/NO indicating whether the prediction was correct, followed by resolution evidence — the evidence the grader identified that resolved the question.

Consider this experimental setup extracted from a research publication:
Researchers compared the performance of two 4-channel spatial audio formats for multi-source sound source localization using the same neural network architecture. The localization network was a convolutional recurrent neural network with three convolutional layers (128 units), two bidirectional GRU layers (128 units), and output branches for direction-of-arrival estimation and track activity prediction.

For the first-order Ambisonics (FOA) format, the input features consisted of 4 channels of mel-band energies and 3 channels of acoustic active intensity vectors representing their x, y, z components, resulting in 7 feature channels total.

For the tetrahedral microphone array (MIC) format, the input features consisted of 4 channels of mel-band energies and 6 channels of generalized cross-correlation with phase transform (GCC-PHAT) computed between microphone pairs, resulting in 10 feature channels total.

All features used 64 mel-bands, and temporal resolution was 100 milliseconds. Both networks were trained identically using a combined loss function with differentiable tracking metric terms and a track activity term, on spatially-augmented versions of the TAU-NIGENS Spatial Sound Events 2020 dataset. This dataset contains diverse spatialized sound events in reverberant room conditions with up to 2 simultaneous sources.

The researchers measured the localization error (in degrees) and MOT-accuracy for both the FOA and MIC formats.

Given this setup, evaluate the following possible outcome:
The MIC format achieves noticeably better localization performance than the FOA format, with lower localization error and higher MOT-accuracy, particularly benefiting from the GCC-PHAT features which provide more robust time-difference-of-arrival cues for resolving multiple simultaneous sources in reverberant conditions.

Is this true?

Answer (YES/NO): NO